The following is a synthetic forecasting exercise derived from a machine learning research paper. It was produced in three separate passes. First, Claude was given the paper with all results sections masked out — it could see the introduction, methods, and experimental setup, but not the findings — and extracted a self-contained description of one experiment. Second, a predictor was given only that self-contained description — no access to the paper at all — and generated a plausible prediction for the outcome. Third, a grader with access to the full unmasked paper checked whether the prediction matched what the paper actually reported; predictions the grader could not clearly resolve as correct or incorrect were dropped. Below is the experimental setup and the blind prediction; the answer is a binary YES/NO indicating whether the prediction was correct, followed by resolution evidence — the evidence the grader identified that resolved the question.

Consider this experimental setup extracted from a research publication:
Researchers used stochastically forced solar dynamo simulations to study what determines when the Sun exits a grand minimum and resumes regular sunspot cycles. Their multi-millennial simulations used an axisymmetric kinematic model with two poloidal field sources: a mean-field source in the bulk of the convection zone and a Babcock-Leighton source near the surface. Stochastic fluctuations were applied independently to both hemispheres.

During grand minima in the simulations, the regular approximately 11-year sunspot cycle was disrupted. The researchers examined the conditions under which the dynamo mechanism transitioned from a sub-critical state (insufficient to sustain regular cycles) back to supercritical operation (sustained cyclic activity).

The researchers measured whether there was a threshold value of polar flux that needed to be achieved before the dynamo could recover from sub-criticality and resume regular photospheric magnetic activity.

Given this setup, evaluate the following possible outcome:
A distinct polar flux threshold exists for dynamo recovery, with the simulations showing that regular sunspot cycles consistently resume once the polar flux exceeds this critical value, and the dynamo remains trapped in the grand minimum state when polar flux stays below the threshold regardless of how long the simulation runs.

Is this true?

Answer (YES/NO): NO